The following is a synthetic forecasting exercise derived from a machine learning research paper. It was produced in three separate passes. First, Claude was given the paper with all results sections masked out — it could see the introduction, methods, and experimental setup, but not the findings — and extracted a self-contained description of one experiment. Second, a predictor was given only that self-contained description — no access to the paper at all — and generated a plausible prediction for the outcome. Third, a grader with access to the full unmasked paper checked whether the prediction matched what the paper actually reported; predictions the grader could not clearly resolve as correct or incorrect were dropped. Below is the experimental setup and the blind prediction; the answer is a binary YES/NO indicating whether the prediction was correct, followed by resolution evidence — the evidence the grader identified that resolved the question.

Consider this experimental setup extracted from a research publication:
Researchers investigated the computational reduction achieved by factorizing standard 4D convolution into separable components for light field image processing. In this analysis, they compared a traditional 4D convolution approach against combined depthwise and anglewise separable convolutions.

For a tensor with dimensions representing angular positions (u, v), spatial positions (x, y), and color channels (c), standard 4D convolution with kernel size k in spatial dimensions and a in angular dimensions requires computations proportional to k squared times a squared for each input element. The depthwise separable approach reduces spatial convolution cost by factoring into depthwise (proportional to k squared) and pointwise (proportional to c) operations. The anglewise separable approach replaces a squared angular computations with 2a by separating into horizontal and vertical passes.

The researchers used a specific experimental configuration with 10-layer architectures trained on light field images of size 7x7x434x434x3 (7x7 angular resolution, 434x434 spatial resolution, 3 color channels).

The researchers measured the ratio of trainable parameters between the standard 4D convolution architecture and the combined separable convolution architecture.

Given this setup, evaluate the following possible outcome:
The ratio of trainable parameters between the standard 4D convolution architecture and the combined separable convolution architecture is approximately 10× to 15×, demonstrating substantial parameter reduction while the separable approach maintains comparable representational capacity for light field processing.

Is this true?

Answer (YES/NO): NO